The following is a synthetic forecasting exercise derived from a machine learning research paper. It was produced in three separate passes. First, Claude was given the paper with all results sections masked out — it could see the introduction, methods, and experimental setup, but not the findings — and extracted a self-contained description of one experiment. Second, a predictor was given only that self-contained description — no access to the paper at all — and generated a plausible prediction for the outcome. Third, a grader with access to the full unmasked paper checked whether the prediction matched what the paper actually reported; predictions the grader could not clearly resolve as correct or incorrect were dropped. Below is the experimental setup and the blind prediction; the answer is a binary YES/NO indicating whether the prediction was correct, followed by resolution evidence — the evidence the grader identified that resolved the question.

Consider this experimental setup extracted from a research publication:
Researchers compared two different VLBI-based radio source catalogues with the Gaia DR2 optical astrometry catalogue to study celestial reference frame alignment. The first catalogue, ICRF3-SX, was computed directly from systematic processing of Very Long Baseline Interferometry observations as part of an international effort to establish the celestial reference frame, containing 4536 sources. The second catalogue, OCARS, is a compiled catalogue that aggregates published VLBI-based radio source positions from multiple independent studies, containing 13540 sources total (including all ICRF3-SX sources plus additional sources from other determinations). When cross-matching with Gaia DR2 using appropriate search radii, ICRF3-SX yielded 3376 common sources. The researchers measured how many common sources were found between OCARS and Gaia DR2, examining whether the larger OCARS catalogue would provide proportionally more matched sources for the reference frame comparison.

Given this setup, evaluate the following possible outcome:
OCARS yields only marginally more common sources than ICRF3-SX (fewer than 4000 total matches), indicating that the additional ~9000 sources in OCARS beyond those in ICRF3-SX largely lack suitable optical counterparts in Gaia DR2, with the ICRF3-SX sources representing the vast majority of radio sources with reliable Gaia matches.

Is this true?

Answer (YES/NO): NO